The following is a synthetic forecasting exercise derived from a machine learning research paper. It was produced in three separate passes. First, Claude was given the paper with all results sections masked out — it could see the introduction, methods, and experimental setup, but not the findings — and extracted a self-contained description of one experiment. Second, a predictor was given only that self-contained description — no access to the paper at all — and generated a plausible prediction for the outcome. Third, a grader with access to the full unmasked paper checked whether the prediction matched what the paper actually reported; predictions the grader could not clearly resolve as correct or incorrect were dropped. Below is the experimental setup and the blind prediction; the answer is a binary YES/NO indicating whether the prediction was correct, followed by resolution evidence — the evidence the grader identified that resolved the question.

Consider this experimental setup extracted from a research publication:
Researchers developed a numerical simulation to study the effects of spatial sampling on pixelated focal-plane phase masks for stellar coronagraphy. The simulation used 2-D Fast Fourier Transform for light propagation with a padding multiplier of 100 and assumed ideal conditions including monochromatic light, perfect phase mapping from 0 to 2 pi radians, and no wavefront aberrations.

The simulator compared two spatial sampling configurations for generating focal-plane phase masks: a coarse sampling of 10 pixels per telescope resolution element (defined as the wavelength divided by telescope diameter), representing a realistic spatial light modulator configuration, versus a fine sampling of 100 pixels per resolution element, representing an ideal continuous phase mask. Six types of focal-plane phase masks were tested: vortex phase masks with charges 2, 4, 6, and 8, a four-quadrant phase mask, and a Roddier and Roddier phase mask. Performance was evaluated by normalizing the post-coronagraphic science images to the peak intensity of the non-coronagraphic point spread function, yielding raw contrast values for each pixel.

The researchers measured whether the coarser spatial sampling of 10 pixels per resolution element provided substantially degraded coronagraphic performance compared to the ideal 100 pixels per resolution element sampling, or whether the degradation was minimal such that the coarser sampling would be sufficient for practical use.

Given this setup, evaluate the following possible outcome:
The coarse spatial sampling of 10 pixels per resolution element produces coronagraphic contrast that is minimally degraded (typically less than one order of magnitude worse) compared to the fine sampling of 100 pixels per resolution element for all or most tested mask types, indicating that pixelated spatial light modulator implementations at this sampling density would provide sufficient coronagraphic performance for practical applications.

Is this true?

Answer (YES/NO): YES